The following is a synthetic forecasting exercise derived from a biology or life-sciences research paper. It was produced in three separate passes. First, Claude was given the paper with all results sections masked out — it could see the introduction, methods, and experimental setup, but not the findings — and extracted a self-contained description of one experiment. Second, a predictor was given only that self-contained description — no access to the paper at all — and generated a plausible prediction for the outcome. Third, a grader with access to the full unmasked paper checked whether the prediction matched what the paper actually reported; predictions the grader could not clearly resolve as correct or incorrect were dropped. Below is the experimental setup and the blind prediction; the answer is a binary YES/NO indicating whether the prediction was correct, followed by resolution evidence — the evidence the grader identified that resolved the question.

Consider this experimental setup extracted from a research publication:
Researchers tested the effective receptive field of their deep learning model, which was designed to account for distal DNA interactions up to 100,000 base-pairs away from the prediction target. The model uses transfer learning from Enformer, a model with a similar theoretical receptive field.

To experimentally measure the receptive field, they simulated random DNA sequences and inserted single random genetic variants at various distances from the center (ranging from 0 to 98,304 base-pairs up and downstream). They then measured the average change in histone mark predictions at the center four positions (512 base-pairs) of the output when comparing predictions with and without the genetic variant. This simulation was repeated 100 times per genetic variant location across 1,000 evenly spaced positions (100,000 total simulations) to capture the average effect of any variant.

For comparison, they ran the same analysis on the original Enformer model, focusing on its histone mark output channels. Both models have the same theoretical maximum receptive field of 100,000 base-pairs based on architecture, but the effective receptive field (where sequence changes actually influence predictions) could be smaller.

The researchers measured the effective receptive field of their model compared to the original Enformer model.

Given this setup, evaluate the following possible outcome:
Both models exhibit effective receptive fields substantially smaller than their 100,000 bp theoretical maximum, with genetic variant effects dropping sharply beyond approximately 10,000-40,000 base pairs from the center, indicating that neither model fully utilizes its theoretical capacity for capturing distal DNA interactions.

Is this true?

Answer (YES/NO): NO